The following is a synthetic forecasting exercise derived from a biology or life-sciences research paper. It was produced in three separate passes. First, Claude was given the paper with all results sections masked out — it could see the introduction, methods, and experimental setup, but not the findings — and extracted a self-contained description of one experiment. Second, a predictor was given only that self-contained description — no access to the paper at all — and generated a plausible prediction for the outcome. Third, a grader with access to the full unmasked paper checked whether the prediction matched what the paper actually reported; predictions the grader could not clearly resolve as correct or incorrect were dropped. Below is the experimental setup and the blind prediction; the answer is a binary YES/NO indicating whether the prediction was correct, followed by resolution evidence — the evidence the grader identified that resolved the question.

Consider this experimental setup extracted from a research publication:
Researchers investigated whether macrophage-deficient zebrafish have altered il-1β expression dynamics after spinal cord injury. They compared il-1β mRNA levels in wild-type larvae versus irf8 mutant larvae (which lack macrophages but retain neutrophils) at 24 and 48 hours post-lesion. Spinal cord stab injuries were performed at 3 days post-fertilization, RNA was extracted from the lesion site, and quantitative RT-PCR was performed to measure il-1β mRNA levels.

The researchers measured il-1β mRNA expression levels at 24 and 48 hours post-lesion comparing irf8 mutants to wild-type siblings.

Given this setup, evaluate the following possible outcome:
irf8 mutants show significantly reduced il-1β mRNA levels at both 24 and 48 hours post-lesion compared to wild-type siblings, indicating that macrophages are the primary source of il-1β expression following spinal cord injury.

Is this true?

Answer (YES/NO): NO